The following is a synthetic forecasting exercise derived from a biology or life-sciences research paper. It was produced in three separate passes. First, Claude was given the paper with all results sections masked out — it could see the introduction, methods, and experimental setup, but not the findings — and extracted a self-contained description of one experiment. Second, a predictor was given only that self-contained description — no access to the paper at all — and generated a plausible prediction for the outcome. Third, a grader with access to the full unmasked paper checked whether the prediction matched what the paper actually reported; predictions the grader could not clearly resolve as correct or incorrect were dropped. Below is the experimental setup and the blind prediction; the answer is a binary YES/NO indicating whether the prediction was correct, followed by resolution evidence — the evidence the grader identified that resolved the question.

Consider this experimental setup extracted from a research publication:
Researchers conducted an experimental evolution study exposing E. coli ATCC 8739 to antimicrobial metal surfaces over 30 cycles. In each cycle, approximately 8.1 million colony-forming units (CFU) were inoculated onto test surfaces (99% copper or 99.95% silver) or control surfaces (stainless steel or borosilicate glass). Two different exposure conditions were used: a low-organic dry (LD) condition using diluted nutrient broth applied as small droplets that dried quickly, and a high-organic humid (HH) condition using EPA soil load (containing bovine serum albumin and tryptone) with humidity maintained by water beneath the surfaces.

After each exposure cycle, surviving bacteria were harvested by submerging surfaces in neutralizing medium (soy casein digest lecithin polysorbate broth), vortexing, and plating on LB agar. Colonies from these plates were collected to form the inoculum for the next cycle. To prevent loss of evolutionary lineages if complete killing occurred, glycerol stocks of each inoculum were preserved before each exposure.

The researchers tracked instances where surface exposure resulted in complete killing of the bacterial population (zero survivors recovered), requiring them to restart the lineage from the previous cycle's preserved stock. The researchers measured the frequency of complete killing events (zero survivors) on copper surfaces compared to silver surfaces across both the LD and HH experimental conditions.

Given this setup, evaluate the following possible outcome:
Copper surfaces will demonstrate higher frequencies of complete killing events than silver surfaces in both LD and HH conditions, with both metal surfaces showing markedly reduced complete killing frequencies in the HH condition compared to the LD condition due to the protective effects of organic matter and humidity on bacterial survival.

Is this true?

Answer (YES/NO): NO